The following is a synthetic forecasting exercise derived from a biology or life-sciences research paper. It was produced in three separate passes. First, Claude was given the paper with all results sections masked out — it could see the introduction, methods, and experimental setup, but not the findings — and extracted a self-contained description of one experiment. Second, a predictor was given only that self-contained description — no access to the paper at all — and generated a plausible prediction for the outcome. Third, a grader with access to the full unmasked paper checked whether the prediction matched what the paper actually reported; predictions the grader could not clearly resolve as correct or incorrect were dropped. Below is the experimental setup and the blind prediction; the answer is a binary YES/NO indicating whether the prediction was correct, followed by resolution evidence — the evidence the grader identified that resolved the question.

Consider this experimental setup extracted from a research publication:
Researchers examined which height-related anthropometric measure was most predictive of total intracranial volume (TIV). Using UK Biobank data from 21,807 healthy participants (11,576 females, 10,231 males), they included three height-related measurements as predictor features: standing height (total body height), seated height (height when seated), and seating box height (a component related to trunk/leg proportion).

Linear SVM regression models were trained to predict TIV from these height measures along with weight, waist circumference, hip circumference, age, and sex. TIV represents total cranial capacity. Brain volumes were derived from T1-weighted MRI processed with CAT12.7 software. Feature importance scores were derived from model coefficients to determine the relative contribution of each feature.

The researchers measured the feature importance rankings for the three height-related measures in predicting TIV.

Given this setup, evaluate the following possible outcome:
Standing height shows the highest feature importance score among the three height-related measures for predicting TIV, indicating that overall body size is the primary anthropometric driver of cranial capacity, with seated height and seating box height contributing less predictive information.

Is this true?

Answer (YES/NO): NO